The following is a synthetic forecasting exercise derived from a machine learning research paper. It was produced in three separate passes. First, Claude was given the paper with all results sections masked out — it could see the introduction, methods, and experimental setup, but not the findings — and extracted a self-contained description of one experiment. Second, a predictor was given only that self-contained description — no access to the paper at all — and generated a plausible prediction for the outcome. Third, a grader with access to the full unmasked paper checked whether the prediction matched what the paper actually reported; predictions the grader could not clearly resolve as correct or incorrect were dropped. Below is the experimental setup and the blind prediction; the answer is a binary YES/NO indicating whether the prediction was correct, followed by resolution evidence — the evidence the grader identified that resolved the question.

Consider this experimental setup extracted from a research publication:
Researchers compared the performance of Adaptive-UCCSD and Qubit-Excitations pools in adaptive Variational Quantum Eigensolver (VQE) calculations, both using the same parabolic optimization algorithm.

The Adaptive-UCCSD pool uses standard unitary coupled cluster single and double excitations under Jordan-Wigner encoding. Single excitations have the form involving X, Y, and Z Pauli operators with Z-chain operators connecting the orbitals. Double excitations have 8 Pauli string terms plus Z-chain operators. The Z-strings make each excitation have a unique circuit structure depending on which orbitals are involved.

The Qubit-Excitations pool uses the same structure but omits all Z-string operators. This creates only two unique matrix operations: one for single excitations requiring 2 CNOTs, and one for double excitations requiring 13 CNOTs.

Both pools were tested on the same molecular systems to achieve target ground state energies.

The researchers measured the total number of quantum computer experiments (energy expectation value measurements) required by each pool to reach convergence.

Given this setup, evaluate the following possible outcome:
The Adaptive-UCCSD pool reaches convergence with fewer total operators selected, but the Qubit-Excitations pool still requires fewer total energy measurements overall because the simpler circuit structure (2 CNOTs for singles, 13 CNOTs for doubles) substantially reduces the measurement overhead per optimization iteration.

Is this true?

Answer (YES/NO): NO